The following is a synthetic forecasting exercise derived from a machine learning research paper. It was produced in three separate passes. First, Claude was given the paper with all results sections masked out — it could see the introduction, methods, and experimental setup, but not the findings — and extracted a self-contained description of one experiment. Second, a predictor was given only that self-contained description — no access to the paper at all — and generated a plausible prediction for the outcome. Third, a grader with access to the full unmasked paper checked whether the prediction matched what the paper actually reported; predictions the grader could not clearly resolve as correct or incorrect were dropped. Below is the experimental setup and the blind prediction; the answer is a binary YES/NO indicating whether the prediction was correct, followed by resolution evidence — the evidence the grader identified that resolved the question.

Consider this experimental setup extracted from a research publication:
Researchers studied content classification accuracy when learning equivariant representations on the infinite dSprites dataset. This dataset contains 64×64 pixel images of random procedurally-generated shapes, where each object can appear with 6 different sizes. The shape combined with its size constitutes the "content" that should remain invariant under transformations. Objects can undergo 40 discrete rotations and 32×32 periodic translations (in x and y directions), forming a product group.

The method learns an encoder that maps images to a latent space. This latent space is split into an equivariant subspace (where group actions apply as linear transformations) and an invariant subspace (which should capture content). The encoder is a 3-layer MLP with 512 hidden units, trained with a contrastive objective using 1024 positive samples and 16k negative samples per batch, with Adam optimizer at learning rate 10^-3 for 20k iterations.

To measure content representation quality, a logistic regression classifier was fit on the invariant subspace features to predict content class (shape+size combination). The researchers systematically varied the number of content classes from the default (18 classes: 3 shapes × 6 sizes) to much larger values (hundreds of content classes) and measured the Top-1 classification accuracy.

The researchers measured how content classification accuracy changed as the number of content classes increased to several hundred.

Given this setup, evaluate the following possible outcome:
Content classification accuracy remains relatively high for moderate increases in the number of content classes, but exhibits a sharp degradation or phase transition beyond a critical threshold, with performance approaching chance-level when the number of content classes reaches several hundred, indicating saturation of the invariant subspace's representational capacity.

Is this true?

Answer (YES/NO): NO